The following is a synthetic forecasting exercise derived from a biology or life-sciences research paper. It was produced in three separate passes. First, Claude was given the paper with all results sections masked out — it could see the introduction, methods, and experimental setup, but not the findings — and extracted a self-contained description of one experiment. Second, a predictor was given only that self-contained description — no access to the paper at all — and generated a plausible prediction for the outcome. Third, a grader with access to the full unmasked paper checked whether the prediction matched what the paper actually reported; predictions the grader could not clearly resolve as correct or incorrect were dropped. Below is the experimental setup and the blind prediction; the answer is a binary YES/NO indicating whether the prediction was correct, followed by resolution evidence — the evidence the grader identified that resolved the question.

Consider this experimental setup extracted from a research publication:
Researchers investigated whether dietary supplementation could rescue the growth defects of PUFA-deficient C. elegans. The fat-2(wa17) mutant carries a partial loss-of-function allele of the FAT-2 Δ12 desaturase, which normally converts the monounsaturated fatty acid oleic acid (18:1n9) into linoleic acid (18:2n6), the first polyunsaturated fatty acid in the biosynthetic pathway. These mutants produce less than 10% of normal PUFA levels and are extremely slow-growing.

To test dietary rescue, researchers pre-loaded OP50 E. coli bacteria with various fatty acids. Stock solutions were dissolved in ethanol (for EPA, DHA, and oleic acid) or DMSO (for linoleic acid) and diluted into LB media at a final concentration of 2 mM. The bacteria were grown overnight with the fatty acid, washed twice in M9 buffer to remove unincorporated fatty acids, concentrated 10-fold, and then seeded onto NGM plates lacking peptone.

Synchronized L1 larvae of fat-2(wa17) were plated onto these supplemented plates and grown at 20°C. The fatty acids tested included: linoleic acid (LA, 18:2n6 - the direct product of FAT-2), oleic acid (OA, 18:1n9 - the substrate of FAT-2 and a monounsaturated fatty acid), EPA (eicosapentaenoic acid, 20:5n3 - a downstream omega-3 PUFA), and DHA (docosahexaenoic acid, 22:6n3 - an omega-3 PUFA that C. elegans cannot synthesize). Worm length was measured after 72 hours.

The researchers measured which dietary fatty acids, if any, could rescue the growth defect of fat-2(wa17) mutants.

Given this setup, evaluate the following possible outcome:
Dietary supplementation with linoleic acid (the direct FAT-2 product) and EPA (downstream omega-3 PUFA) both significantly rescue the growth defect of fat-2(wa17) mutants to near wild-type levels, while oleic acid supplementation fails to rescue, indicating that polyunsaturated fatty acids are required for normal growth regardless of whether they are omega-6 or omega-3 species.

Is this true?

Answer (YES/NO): YES